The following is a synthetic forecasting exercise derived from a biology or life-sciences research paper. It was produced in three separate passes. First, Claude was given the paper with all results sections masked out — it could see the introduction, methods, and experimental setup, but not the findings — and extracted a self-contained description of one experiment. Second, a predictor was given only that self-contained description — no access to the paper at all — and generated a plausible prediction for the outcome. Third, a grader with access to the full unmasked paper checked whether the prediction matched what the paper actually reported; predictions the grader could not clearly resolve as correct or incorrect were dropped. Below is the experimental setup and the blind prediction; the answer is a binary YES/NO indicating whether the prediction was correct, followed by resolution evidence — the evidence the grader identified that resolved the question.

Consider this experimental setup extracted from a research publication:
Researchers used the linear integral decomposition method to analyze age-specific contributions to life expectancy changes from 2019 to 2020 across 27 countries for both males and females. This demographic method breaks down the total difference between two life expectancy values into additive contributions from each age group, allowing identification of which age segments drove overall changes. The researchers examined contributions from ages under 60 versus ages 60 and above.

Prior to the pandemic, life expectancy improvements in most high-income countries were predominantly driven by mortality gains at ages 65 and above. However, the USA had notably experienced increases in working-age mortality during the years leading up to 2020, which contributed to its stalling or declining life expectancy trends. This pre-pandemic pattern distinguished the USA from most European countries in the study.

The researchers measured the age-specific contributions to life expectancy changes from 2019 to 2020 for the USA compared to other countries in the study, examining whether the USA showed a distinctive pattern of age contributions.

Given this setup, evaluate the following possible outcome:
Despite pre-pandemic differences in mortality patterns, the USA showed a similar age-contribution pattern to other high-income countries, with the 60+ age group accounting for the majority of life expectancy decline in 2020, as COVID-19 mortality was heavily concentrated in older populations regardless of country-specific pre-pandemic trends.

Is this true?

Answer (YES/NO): NO